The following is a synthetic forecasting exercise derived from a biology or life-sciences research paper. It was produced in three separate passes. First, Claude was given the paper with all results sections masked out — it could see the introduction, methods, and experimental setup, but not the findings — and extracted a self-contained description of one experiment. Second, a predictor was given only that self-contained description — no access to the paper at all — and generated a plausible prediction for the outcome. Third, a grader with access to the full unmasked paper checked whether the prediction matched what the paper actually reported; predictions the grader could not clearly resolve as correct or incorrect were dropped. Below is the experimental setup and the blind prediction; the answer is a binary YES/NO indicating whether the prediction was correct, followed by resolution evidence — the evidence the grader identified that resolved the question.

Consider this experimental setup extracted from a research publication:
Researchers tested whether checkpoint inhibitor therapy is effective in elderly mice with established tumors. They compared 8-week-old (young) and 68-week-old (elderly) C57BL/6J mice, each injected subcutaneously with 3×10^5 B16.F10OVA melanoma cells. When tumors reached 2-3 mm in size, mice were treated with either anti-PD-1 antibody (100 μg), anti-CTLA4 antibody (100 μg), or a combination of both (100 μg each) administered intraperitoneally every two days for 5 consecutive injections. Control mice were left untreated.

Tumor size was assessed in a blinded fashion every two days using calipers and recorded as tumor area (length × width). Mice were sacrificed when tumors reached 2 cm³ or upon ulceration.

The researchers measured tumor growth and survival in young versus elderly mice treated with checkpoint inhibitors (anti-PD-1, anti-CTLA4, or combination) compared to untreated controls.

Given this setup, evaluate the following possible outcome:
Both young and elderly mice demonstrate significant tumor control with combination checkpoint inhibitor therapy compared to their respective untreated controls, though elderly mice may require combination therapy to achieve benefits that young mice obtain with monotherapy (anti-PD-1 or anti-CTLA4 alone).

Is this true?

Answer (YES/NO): NO